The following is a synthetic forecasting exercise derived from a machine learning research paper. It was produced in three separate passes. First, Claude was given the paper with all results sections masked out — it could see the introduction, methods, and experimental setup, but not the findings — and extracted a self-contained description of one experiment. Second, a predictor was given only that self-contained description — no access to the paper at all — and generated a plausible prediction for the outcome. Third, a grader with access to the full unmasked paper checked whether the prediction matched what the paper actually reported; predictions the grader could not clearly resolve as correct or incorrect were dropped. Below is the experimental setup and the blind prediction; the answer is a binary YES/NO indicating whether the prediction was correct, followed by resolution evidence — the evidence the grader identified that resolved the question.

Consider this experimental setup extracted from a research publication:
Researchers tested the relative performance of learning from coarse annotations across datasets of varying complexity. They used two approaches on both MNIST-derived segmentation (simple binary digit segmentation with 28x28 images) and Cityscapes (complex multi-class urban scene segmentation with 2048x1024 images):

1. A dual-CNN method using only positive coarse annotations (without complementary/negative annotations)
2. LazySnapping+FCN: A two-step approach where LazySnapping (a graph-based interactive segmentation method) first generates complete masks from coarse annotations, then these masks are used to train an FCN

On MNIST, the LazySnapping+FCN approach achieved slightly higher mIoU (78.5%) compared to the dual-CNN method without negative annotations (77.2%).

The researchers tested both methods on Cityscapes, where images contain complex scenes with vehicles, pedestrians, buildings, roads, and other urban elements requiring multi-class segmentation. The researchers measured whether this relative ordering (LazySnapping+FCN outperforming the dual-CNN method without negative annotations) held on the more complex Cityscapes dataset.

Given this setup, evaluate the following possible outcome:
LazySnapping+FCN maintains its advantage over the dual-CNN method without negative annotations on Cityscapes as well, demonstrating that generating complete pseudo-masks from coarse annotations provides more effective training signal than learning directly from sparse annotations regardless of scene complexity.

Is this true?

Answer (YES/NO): NO